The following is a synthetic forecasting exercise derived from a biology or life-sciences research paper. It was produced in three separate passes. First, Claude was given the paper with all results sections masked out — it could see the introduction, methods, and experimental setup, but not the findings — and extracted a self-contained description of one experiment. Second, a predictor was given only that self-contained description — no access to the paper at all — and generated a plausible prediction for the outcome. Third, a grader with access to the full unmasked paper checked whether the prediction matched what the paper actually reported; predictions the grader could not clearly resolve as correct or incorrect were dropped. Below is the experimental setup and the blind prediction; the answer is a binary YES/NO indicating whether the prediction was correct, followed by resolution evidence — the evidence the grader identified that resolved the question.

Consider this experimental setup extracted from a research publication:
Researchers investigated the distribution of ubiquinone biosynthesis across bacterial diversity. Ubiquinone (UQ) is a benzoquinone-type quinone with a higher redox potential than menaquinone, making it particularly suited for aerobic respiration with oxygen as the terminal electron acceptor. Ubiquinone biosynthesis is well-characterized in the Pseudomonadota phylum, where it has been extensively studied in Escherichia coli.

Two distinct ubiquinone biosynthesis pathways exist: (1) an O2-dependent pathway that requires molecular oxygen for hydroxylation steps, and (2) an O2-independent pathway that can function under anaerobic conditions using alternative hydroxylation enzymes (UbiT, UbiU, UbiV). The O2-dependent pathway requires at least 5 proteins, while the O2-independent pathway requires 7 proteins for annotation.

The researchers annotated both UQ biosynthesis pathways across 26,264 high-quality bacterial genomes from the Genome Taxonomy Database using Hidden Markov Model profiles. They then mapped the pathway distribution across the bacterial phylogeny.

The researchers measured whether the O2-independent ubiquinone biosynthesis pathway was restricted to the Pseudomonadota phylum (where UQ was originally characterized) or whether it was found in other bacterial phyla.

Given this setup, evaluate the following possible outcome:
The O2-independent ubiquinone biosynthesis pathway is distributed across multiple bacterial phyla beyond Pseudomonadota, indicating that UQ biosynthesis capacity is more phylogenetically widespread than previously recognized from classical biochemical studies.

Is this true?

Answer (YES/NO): NO